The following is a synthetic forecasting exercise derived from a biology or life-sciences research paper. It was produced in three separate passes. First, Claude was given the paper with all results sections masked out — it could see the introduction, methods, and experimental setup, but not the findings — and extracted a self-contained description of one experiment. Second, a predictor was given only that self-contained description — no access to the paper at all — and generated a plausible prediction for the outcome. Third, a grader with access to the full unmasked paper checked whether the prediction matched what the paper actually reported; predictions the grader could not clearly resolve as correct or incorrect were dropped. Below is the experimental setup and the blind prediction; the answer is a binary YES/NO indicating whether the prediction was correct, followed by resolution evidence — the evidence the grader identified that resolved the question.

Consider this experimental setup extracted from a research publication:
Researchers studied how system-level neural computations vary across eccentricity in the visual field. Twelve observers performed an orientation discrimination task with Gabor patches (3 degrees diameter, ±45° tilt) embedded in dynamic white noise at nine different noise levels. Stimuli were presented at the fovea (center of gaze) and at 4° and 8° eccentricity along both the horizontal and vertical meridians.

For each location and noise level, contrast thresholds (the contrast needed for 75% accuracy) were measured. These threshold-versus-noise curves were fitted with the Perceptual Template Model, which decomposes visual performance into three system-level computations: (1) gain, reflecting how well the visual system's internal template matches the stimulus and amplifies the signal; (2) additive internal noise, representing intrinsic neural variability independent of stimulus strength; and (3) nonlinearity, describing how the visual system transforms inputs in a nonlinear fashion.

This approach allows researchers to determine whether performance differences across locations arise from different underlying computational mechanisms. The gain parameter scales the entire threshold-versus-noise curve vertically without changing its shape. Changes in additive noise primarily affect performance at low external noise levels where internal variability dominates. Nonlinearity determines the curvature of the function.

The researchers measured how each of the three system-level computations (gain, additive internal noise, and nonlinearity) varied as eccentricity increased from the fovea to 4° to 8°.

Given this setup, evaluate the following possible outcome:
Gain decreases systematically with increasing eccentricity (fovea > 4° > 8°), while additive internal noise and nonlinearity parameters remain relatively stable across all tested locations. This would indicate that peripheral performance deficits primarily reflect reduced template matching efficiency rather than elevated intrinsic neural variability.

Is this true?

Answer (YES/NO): NO